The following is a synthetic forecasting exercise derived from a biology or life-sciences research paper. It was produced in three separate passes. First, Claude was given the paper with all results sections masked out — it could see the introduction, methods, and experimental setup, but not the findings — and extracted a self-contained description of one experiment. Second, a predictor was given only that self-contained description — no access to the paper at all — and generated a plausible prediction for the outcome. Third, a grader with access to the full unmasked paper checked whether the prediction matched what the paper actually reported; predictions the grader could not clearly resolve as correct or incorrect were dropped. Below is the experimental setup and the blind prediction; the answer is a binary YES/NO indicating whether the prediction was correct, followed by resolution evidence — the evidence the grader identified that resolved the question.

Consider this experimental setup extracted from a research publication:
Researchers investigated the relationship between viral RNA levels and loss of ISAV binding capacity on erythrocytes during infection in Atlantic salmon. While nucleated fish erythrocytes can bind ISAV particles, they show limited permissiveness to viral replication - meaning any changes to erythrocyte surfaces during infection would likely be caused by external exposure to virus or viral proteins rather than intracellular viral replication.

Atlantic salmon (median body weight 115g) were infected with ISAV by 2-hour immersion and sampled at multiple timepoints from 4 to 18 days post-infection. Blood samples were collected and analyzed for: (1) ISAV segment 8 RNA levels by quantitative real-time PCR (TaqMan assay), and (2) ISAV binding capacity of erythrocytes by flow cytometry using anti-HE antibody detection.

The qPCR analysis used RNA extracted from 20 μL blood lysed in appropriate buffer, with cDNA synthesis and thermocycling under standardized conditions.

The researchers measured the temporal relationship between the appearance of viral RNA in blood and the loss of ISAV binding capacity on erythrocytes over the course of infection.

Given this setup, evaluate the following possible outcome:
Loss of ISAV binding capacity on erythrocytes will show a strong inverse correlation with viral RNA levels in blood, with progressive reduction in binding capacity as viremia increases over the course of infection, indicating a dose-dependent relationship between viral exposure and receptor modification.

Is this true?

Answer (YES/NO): NO